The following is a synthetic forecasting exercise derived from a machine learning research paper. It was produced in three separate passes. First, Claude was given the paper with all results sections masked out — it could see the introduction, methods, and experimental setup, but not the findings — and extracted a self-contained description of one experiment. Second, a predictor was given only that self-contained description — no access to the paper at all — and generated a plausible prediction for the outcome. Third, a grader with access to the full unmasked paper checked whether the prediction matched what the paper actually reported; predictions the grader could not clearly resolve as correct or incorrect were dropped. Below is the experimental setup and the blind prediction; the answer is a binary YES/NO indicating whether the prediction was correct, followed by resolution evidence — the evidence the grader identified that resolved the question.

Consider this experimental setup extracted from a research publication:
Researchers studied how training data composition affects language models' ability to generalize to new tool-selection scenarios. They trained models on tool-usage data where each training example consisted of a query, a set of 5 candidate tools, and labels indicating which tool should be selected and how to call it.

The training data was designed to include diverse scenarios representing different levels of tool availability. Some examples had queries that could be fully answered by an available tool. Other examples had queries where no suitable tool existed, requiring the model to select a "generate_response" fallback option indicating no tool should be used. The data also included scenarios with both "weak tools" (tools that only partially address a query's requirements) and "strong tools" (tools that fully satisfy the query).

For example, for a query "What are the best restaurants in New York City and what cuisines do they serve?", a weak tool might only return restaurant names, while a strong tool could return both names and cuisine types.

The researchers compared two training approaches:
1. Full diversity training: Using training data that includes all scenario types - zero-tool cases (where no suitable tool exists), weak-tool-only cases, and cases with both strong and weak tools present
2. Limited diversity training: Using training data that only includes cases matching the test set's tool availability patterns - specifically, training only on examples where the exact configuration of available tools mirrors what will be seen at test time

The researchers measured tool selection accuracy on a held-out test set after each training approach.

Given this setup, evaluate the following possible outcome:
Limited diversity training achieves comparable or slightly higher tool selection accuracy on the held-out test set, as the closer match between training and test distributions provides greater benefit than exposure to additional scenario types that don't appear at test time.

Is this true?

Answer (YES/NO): NO